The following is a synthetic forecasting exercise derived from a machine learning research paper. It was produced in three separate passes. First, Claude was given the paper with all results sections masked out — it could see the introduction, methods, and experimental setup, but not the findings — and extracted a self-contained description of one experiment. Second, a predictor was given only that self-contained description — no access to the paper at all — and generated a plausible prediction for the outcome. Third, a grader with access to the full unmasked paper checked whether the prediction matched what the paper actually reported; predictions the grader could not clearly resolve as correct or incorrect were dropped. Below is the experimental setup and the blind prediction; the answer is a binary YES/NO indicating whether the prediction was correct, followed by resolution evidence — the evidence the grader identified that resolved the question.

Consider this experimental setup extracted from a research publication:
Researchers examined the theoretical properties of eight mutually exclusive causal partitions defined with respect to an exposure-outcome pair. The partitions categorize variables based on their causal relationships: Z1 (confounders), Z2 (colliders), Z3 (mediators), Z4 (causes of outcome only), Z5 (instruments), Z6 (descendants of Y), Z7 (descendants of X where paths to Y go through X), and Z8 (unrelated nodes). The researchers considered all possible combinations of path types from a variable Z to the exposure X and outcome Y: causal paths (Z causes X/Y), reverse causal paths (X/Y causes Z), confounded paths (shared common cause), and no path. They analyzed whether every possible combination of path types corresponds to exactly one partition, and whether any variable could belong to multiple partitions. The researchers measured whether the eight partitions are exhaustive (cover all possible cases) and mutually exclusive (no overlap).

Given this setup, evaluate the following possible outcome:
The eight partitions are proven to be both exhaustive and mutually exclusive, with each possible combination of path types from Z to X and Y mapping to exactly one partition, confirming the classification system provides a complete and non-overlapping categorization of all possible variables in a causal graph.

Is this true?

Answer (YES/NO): YES